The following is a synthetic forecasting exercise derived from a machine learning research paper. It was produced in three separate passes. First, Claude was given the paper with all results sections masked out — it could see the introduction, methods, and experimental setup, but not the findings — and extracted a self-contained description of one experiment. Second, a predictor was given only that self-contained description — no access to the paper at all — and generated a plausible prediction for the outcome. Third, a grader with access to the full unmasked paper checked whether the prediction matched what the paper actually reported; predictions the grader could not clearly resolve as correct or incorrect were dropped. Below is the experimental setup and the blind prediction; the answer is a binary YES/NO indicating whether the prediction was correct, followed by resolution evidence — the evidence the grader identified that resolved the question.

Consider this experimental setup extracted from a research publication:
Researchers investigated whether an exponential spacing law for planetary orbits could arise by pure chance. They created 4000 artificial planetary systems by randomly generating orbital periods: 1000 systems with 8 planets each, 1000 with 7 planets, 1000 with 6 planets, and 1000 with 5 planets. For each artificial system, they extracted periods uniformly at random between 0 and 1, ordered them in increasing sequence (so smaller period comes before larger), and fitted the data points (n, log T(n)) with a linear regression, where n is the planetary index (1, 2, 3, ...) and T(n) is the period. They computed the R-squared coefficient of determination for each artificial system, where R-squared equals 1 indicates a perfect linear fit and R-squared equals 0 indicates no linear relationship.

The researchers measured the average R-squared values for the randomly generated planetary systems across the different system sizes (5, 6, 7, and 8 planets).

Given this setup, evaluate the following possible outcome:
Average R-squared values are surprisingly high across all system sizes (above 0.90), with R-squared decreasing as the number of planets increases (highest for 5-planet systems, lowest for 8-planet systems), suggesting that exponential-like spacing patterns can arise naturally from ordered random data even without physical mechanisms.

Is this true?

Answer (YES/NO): NO